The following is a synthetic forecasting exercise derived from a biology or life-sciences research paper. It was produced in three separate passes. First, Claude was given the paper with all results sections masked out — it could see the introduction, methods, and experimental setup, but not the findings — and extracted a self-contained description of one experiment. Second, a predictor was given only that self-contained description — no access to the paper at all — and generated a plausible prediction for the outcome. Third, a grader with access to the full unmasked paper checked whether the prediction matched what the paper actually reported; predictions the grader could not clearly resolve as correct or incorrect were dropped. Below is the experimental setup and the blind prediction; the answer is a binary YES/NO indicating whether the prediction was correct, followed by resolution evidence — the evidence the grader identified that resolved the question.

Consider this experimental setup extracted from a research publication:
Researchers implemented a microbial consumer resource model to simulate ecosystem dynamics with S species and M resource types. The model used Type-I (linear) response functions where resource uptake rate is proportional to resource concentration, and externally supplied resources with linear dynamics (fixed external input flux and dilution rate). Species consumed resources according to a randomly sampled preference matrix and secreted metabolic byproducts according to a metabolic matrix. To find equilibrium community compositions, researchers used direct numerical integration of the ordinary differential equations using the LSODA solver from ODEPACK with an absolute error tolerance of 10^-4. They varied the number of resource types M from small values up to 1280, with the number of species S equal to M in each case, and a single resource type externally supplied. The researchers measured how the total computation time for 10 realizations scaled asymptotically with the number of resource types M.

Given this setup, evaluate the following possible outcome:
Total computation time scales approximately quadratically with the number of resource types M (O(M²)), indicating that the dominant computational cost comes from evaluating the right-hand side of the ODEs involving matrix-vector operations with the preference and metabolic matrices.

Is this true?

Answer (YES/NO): NO